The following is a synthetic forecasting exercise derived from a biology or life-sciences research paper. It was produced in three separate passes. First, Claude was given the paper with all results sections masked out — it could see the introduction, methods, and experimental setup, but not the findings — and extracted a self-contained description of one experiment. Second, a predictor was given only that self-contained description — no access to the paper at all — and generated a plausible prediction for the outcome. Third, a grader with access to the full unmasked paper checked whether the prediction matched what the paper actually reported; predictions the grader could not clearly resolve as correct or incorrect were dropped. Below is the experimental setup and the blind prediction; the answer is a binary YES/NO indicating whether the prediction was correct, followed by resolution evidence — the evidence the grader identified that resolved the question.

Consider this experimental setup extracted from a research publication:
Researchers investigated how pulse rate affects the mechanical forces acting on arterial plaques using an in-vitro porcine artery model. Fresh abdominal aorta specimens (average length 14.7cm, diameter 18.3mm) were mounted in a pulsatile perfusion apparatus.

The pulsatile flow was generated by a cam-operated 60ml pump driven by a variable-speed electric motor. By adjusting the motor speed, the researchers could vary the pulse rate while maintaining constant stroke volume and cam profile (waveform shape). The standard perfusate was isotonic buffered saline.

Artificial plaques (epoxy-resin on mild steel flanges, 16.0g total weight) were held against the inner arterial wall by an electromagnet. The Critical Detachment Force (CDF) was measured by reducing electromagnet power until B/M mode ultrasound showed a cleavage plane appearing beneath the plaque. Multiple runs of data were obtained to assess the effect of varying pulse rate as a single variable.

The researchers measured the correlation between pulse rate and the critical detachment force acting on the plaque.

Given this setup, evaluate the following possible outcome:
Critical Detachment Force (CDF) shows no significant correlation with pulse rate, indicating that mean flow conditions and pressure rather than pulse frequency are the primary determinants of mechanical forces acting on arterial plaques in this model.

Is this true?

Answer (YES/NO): YES